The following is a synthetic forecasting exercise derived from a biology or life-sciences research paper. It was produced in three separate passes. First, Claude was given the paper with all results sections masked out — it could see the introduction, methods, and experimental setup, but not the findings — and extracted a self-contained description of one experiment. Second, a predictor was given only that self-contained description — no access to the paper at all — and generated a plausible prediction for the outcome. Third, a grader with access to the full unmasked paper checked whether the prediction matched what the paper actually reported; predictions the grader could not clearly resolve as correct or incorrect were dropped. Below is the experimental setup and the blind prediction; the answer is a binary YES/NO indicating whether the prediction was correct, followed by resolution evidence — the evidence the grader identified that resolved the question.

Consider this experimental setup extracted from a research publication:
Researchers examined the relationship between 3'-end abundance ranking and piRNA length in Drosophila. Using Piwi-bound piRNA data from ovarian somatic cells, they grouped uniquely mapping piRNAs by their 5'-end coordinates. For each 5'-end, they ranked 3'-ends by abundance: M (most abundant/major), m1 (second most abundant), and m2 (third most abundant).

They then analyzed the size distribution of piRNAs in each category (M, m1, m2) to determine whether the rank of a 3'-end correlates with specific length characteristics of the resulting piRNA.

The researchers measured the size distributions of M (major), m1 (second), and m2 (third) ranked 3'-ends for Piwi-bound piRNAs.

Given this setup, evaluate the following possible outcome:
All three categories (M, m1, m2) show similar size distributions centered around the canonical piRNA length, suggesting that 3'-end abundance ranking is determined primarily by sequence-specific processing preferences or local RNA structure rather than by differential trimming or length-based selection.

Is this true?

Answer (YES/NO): NO